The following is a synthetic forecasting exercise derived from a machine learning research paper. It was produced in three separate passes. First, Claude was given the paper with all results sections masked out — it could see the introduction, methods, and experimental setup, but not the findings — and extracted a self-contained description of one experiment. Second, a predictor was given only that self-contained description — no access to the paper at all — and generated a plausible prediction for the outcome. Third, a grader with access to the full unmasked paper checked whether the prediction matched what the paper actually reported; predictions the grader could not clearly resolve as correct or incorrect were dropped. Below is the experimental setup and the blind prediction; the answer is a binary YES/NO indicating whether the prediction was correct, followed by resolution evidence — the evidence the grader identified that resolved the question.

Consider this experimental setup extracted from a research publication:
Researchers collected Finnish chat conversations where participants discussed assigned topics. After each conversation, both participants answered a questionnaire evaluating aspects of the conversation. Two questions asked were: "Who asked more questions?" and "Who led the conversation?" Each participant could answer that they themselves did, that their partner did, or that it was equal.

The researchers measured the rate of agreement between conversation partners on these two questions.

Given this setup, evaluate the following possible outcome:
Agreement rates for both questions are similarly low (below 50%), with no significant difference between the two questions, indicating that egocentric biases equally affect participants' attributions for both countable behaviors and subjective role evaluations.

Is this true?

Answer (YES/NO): NO